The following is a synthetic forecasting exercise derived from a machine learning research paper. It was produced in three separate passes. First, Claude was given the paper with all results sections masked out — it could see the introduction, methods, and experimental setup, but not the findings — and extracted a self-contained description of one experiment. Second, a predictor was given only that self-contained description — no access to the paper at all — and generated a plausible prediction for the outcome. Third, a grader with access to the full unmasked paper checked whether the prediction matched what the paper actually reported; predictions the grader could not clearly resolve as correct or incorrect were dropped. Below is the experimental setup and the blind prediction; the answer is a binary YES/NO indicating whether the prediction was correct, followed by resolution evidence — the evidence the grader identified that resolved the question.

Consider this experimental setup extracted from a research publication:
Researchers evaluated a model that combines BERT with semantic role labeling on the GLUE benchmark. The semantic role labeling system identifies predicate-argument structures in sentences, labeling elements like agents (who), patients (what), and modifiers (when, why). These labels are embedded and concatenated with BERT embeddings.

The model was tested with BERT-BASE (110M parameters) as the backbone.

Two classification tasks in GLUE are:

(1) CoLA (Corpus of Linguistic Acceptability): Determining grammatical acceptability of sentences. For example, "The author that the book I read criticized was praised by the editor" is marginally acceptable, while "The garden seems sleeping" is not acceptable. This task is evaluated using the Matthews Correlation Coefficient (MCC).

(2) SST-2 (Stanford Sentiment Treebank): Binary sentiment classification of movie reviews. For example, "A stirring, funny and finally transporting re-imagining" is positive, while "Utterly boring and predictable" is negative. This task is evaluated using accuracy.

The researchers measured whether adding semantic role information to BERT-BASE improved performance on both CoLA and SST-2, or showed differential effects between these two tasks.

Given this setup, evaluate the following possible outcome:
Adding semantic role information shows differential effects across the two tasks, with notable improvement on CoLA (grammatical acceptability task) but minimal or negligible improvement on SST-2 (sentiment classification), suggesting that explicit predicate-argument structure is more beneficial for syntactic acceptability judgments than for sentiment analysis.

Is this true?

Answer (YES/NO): YES